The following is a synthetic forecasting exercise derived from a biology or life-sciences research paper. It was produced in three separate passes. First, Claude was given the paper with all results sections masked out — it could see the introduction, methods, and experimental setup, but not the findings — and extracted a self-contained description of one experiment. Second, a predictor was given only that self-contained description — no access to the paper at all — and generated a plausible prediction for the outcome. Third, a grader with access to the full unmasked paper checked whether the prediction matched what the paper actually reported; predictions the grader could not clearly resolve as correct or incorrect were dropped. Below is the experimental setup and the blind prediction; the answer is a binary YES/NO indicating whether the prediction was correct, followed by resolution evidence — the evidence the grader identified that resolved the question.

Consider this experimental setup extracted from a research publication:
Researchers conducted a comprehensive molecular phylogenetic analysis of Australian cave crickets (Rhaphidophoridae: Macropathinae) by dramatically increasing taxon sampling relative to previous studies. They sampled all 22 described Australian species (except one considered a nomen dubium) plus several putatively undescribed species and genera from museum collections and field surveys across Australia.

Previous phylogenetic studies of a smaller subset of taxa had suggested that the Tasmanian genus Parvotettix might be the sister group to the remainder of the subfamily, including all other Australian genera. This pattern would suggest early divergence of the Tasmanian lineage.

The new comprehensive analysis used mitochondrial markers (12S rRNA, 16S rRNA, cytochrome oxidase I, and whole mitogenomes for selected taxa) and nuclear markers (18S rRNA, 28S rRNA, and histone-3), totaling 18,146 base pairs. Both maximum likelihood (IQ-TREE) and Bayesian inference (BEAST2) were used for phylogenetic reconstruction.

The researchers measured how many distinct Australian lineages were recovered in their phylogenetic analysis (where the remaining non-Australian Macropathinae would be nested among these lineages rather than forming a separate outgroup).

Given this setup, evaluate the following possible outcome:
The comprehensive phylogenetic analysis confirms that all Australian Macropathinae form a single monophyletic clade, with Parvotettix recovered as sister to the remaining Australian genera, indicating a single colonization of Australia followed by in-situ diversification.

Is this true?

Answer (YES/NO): NO